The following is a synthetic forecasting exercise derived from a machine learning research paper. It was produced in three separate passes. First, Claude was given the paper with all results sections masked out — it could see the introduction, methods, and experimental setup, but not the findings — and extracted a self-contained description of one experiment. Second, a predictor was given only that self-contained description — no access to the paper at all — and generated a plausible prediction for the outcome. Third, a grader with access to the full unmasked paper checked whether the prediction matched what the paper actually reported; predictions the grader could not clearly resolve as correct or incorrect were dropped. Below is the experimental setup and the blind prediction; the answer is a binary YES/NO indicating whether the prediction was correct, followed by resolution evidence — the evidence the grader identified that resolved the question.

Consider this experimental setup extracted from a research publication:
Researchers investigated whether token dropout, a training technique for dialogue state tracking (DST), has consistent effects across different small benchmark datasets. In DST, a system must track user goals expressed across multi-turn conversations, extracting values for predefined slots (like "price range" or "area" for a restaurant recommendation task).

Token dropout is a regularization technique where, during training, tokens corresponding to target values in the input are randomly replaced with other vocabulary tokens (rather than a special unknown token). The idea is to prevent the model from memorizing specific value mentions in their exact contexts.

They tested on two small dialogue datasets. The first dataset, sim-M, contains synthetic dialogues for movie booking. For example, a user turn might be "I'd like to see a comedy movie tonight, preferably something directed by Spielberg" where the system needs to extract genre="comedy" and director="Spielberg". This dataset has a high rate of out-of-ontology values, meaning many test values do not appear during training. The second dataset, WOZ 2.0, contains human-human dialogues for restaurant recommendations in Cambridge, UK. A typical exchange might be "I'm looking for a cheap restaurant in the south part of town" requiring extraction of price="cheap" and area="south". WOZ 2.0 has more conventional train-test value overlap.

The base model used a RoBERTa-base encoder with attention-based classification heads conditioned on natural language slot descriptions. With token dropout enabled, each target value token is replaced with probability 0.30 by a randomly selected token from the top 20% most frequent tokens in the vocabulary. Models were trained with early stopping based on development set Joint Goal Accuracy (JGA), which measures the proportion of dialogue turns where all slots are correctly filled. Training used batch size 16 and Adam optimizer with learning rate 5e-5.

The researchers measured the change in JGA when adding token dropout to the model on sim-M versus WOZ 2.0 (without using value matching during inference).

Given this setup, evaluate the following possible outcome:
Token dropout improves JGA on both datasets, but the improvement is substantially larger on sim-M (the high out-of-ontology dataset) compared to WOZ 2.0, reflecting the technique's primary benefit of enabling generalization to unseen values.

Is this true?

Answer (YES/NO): NO